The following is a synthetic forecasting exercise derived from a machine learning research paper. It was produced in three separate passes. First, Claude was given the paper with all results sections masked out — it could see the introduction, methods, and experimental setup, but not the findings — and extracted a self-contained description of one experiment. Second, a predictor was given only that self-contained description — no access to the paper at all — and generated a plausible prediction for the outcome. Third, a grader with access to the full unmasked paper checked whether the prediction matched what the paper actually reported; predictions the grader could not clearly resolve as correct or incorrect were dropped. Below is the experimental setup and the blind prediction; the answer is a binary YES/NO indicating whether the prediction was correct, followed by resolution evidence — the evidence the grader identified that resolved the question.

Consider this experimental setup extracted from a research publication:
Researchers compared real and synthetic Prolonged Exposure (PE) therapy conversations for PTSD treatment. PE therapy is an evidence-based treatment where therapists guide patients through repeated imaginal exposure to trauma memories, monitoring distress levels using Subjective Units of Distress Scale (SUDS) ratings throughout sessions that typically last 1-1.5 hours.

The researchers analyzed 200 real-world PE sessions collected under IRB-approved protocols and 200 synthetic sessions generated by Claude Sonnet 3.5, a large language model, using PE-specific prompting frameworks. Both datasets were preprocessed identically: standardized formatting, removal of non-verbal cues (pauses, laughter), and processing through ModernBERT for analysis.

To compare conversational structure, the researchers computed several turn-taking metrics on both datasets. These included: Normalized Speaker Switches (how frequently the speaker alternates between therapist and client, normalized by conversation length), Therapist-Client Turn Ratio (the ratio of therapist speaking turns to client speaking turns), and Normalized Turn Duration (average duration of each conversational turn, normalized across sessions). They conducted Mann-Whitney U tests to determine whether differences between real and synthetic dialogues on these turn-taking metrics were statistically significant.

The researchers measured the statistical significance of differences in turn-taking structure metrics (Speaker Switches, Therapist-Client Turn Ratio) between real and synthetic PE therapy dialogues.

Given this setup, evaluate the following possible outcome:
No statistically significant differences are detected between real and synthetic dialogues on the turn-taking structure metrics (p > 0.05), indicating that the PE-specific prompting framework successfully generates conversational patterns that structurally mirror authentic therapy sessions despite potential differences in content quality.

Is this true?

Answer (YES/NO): YES